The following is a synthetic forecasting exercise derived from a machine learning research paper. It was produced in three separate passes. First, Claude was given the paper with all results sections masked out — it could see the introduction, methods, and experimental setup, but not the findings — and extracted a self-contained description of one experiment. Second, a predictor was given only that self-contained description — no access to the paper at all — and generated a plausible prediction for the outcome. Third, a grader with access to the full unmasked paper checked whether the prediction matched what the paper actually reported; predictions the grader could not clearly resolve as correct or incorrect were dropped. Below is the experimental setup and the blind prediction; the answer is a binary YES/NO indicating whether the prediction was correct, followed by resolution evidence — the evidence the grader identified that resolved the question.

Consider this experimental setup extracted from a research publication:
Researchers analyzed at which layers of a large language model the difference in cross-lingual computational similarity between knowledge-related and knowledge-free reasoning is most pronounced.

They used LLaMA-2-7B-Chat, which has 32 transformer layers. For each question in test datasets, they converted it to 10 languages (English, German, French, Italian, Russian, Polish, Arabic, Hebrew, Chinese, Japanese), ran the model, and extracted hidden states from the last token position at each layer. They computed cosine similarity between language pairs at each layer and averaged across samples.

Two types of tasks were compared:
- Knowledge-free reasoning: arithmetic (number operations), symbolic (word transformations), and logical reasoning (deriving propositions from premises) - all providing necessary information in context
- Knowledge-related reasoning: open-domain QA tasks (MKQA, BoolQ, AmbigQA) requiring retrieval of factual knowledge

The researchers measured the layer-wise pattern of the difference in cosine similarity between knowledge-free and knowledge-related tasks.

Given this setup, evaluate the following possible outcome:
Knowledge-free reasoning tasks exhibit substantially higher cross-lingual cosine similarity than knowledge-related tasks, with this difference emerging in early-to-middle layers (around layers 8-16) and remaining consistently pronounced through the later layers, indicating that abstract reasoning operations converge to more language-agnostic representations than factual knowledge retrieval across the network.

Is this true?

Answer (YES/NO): NO